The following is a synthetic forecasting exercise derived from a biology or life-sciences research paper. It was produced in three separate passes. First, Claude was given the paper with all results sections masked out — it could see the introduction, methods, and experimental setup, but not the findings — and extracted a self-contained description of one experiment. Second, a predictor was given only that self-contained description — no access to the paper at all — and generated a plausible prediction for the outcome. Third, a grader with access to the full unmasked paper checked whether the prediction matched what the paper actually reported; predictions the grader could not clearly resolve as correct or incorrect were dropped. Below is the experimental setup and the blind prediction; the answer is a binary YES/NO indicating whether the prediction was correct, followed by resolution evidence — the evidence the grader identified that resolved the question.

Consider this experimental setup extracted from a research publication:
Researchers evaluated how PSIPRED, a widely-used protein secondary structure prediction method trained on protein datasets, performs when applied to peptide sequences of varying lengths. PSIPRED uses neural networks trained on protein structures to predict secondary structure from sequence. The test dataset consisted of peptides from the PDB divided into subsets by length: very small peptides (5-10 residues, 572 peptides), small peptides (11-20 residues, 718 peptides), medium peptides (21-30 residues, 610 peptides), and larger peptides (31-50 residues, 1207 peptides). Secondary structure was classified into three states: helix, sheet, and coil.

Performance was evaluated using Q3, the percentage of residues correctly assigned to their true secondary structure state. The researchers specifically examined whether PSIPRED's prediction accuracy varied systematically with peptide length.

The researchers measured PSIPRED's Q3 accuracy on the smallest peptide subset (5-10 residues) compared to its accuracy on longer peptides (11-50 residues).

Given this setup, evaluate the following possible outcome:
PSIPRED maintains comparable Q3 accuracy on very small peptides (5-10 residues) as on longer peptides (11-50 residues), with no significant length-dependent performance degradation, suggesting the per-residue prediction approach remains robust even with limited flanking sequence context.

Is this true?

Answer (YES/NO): NO